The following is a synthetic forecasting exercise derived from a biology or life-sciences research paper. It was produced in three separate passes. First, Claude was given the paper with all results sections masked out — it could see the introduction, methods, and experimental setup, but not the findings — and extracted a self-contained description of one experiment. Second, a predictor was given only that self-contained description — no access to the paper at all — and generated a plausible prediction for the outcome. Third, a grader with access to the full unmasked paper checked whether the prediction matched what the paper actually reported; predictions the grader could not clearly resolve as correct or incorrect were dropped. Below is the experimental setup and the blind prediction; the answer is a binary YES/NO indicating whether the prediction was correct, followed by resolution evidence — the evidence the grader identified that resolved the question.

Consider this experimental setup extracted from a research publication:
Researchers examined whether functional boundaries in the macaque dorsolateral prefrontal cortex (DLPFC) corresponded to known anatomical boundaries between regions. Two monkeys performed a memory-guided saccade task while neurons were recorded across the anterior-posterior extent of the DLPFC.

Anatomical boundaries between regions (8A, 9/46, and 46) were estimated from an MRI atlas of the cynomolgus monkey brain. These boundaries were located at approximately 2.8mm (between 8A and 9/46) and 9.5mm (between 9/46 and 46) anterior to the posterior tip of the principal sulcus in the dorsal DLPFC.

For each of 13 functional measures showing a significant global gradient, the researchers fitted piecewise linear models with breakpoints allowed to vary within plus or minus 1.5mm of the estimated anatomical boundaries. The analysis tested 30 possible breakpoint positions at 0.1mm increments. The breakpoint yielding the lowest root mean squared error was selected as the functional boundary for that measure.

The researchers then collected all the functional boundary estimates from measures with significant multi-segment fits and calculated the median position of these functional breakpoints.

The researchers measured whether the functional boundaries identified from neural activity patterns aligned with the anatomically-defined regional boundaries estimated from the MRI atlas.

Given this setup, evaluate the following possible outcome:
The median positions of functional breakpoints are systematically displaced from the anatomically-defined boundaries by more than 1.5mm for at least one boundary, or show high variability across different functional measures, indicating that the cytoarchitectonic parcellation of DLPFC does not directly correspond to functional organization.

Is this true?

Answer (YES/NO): NO